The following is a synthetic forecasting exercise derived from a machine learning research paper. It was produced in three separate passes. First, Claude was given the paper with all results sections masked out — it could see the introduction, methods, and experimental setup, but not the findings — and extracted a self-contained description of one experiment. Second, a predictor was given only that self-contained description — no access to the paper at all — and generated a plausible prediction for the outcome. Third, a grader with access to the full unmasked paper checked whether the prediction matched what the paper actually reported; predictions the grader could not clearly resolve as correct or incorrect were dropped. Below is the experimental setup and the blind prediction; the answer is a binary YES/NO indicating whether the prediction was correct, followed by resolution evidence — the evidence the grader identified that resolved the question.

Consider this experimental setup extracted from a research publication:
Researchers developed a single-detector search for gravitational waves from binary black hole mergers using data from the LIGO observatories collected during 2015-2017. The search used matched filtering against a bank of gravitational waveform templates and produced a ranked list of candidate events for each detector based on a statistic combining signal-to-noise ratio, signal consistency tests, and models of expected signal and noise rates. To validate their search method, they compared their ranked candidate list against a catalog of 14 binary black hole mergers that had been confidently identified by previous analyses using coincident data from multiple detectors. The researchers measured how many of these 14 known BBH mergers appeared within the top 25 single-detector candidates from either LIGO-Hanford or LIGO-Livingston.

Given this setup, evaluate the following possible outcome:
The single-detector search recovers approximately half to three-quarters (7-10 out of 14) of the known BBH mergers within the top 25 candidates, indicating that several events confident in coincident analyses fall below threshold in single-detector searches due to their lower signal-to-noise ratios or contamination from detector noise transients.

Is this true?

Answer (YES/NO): YES